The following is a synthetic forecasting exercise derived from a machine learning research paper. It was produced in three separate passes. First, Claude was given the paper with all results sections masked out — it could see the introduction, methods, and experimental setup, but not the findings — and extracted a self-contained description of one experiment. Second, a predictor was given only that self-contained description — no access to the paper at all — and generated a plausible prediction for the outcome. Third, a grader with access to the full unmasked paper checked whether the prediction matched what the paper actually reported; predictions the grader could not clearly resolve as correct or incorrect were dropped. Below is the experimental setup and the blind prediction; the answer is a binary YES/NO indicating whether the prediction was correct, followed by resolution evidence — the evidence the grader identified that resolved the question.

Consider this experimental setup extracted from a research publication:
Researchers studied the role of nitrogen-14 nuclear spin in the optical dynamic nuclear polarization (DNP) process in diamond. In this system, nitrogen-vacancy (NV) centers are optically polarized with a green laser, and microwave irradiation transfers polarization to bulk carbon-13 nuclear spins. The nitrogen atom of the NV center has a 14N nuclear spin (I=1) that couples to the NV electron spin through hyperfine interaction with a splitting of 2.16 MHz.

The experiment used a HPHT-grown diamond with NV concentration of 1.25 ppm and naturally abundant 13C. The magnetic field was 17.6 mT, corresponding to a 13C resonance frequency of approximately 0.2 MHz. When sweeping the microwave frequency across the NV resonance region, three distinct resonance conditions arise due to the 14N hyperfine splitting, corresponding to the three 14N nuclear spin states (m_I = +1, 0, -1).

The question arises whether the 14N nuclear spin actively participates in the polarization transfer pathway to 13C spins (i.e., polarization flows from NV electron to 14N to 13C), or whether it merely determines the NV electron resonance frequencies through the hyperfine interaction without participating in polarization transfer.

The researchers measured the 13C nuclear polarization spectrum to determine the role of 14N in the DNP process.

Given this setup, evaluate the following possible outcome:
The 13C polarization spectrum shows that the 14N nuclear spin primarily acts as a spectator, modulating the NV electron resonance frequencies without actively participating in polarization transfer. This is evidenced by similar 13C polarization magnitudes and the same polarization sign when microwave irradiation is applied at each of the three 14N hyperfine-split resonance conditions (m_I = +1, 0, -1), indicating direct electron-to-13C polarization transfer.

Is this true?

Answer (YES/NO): YES